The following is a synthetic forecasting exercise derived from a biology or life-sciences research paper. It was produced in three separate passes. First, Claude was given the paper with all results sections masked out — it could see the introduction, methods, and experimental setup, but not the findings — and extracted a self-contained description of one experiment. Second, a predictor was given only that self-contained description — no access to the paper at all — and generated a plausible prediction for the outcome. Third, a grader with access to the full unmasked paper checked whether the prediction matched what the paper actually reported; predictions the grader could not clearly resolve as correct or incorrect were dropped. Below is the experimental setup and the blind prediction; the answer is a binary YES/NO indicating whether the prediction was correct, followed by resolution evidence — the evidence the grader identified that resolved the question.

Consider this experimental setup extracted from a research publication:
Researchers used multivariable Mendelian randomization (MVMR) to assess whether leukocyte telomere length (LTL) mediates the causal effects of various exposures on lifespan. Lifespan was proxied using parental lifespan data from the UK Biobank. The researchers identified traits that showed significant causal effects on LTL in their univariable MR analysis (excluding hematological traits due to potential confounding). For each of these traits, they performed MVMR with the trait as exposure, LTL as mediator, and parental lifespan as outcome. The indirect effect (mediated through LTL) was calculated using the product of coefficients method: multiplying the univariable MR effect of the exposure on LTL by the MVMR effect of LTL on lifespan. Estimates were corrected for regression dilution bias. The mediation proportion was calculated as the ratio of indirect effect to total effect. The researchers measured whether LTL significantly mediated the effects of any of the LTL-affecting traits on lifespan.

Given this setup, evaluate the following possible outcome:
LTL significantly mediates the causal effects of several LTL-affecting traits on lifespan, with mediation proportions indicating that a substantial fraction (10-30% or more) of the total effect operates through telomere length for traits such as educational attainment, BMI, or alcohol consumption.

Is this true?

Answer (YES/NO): NO